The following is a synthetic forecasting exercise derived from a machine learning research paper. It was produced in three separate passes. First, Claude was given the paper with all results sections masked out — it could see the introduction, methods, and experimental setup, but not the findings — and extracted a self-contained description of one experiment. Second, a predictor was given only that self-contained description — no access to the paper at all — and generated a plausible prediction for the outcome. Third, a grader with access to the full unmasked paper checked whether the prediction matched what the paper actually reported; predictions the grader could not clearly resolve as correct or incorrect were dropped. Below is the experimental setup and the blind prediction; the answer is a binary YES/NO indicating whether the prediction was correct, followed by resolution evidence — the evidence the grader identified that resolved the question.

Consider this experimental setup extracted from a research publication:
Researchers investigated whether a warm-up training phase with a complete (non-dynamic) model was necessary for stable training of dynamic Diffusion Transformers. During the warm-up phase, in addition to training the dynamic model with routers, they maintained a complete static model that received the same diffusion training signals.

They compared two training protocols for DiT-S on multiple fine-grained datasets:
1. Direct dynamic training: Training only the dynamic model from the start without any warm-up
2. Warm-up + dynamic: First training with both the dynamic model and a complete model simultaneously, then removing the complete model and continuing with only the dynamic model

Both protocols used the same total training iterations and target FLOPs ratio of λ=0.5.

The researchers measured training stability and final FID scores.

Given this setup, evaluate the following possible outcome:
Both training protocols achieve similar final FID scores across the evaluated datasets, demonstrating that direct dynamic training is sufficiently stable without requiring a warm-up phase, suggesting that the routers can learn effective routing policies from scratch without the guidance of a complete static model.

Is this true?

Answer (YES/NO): NO